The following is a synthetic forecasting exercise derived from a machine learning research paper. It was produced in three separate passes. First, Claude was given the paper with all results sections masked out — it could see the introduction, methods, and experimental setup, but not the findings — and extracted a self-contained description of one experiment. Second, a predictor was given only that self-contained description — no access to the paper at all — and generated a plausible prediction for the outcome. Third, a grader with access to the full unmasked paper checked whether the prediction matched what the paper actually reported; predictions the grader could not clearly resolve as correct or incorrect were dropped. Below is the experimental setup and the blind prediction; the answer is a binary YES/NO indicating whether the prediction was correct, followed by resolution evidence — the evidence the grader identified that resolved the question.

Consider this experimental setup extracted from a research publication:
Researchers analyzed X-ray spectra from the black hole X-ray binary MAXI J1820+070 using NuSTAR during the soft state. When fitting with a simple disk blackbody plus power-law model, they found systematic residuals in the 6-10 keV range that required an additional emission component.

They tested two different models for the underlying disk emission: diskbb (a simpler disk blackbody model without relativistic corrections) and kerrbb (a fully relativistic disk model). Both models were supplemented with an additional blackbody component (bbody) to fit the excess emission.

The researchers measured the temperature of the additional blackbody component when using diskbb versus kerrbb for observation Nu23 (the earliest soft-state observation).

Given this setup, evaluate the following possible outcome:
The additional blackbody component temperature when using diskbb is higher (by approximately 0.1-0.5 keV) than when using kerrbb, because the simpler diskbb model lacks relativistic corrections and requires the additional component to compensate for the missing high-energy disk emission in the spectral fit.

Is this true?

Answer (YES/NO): NO